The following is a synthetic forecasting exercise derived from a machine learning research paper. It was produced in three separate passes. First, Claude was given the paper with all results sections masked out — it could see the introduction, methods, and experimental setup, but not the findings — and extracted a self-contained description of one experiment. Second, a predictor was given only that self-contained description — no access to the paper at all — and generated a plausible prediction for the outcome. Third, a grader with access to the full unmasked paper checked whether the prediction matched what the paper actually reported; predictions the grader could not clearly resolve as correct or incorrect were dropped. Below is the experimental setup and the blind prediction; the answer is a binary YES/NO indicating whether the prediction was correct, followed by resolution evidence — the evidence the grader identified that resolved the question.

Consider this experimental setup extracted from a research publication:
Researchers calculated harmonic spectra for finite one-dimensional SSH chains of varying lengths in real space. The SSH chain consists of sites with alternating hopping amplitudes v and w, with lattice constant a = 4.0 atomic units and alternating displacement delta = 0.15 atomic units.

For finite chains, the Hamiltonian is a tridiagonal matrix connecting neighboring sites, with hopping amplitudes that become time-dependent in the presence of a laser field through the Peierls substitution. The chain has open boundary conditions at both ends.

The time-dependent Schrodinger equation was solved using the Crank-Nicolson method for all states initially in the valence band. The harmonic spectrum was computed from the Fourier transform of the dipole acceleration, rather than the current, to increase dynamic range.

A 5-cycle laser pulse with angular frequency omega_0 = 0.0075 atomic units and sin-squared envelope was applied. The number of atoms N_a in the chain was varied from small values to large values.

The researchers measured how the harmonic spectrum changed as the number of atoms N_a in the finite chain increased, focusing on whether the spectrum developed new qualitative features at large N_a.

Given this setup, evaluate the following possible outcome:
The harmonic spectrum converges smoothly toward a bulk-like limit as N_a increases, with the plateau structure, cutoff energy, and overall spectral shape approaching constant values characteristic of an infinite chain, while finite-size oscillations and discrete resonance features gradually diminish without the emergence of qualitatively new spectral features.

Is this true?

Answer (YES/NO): NO